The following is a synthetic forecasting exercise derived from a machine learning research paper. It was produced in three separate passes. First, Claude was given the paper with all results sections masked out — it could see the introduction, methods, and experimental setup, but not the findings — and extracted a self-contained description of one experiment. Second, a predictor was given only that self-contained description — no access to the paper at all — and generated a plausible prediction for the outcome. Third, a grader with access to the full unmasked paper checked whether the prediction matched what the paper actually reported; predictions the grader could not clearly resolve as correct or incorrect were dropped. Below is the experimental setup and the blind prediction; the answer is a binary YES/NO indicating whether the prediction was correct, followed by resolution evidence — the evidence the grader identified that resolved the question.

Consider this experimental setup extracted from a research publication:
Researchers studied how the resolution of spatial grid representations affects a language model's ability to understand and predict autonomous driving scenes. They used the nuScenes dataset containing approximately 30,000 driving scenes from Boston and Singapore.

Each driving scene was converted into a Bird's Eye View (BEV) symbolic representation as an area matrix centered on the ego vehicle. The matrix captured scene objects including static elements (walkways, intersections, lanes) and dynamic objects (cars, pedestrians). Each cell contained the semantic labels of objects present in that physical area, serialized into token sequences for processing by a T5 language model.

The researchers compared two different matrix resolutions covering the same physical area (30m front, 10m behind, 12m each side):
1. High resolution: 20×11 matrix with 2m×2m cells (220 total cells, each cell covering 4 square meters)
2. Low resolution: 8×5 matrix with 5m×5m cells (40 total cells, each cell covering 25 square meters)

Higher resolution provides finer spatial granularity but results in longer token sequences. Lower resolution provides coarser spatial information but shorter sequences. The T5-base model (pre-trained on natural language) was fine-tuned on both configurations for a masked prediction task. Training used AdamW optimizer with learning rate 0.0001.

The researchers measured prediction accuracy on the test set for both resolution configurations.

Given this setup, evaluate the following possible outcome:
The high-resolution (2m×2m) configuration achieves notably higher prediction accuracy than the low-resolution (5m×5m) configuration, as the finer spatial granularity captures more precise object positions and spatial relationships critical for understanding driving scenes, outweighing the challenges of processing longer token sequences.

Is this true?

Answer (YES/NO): YES